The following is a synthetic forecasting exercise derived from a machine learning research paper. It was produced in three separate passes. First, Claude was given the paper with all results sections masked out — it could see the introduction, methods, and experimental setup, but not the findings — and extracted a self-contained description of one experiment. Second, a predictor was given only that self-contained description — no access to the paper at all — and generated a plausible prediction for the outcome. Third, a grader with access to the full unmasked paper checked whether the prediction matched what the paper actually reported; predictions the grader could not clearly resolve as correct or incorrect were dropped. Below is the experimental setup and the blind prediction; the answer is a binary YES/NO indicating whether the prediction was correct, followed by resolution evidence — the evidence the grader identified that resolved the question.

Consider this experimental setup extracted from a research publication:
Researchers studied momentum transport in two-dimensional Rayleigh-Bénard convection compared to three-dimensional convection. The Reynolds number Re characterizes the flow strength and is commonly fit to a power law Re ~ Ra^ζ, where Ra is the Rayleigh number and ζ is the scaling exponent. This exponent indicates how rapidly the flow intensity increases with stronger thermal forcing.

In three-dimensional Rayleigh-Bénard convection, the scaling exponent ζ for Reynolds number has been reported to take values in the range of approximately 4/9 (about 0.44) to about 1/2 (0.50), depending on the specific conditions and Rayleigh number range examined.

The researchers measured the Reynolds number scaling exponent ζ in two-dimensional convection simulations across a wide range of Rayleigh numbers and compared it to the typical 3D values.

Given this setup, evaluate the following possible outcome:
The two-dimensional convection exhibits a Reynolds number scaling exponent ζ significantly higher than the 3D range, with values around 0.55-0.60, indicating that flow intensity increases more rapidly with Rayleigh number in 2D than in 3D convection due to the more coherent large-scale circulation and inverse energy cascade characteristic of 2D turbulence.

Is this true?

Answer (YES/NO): NO